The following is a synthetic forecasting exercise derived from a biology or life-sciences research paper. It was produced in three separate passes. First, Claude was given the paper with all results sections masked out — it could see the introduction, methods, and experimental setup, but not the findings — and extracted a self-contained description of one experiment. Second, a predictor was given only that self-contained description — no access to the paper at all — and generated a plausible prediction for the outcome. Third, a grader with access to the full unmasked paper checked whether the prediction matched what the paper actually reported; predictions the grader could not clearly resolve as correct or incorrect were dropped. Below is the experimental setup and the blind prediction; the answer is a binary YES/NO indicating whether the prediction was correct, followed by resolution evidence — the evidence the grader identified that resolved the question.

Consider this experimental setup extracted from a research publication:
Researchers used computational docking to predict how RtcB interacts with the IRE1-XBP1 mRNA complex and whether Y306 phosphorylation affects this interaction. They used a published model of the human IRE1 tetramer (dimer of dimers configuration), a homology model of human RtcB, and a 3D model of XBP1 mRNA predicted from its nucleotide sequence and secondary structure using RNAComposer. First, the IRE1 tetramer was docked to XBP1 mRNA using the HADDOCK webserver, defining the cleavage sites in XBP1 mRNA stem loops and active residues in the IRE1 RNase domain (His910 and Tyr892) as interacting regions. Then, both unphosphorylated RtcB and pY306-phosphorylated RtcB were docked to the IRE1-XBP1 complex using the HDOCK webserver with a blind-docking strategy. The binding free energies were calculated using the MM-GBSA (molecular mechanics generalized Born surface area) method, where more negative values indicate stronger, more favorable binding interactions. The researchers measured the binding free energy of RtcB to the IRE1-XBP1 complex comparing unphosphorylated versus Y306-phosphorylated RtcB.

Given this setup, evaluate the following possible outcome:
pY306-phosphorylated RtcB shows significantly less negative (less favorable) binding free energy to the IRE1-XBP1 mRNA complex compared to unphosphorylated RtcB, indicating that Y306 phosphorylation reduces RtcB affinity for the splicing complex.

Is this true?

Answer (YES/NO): NO